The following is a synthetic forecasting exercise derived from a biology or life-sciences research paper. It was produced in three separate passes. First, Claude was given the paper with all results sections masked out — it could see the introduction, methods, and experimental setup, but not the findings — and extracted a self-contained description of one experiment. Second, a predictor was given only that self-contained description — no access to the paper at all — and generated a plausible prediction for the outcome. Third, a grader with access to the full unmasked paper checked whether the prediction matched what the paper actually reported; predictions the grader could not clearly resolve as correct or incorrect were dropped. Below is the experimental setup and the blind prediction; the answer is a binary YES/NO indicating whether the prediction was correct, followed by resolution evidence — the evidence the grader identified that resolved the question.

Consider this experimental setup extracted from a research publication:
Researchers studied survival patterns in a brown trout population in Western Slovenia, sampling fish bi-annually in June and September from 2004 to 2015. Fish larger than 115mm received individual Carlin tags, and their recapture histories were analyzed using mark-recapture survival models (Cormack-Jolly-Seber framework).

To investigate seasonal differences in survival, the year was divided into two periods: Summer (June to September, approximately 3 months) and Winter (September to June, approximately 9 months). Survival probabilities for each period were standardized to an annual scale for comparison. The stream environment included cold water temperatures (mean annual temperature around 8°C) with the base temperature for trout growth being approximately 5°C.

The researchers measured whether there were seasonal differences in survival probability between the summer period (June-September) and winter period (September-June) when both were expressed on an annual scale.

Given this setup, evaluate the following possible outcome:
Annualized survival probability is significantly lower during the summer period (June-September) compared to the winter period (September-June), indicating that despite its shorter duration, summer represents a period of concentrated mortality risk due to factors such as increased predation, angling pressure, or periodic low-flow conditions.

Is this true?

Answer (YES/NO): NO